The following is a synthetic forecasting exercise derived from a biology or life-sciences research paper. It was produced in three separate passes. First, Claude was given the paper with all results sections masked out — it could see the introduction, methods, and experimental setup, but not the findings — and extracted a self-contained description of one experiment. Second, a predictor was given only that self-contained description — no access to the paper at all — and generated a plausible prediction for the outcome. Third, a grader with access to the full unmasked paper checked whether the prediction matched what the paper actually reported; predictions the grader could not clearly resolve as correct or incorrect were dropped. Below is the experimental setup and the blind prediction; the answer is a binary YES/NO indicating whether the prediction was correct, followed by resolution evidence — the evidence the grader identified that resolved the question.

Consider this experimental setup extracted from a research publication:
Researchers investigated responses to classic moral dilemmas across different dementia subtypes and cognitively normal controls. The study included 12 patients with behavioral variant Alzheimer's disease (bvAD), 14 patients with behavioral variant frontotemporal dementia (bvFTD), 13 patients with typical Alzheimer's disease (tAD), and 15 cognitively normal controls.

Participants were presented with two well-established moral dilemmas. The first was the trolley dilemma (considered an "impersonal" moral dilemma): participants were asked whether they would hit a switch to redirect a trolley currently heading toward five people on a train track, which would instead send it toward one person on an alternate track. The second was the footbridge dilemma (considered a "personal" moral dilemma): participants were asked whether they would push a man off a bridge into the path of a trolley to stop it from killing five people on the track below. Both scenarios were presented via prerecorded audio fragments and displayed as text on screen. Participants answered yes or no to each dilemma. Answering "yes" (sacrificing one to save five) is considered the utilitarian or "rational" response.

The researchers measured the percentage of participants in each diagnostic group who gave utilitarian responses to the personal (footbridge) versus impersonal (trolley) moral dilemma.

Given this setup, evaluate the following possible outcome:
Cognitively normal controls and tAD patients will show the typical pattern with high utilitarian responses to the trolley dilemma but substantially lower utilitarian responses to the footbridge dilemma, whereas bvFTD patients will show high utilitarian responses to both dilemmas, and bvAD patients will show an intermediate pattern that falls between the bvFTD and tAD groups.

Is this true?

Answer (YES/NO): NO